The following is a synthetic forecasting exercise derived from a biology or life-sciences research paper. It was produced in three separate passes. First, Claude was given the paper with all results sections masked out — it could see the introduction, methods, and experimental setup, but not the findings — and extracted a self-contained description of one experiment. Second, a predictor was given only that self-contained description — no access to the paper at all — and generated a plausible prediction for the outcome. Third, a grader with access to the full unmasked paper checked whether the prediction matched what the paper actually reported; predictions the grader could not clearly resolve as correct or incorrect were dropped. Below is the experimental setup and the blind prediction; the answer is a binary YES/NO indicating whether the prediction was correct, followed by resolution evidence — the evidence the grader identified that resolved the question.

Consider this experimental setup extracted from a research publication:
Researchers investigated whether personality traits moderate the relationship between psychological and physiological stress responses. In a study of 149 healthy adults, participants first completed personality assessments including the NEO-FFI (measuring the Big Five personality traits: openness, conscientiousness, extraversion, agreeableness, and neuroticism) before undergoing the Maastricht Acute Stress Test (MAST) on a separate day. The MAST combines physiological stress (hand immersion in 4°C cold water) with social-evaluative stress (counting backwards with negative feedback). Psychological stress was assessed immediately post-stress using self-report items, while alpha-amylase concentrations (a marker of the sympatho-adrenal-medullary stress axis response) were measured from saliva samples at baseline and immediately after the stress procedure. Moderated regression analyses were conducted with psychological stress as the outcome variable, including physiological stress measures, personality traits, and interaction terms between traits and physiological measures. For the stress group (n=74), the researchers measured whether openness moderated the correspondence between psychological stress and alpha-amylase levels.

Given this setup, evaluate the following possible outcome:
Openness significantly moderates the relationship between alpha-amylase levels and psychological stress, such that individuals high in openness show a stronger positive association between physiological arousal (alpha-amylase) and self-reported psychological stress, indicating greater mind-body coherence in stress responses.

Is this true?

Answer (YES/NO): YES